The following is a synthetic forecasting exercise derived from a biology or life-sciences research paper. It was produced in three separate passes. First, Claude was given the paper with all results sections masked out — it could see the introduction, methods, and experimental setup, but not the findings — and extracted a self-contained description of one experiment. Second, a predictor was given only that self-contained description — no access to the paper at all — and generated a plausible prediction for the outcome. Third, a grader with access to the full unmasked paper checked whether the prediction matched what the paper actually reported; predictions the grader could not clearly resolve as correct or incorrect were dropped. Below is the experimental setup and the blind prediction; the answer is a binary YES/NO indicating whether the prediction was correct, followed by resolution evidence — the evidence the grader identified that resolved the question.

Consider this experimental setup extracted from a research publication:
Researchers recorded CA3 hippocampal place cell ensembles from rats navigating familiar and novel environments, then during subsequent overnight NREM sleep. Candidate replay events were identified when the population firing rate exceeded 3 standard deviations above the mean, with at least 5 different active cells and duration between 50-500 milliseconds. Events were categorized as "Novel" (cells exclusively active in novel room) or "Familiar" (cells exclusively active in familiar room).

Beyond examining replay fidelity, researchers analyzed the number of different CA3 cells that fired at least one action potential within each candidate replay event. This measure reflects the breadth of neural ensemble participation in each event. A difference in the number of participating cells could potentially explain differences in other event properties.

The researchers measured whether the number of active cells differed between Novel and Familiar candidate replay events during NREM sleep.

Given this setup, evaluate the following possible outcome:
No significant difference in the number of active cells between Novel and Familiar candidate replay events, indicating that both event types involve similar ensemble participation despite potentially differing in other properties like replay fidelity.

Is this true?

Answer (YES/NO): YES